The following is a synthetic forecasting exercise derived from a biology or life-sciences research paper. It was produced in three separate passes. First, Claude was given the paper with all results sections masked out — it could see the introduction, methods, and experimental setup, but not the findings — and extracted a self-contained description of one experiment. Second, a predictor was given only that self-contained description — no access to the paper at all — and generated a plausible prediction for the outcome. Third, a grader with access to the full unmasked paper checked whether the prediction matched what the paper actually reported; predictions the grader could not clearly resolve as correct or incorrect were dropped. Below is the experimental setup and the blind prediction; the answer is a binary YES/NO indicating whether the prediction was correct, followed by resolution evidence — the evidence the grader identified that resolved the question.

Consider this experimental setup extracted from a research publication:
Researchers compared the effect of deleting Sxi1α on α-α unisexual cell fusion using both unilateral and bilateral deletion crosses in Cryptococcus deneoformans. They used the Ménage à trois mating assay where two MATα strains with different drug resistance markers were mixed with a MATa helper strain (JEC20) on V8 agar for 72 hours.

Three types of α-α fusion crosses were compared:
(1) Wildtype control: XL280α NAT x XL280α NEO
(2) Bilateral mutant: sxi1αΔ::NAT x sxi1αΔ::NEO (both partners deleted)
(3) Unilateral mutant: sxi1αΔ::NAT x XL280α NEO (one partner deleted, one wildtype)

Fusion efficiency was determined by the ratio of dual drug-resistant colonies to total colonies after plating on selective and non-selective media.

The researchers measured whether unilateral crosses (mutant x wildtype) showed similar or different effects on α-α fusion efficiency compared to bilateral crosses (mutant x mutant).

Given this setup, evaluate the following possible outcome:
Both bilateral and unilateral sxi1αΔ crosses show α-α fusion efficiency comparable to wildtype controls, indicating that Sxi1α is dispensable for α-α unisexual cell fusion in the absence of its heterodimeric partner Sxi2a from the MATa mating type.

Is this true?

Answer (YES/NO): NO